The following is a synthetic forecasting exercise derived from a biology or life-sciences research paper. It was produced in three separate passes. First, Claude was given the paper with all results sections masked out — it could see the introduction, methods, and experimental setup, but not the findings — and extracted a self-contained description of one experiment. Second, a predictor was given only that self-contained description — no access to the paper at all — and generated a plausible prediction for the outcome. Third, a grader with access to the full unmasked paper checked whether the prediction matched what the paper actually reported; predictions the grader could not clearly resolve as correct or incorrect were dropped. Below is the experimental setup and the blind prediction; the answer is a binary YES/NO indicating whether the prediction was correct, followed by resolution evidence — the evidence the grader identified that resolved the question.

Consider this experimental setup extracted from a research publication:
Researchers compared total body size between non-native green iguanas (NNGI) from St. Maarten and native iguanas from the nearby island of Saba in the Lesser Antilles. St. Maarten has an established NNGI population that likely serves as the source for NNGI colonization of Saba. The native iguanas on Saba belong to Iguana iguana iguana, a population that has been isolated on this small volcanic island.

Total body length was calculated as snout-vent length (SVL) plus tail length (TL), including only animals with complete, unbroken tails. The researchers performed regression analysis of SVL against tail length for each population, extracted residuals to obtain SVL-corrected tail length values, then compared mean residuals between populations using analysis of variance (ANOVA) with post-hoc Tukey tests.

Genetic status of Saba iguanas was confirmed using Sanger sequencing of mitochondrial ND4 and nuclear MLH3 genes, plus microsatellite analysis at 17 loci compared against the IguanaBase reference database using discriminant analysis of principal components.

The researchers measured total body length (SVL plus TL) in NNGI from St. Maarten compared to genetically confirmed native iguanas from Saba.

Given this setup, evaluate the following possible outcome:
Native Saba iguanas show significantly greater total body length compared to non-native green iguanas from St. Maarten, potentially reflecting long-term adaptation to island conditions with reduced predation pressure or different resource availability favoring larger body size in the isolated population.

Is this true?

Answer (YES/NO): NO